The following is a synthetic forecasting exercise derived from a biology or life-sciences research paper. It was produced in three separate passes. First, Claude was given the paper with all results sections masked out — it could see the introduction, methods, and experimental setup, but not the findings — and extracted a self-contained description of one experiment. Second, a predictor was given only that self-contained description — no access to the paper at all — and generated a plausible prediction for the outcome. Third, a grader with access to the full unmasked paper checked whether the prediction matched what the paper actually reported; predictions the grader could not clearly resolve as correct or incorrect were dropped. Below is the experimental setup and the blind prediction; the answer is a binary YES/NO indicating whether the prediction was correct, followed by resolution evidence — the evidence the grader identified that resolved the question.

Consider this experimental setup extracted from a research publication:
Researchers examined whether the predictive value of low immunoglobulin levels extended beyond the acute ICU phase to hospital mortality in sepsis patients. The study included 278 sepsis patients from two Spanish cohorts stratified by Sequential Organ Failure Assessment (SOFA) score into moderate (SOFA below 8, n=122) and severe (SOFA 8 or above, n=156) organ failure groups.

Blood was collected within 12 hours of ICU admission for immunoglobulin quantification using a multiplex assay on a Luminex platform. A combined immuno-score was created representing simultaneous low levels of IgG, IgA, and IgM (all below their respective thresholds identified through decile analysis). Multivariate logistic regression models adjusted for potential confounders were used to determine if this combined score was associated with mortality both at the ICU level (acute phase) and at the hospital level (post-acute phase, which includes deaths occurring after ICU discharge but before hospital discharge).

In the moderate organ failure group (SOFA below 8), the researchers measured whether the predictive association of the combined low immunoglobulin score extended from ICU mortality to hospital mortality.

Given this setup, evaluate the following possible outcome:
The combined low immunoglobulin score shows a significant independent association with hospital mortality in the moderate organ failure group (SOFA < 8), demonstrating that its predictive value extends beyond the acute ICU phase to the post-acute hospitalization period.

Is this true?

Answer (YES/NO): YES